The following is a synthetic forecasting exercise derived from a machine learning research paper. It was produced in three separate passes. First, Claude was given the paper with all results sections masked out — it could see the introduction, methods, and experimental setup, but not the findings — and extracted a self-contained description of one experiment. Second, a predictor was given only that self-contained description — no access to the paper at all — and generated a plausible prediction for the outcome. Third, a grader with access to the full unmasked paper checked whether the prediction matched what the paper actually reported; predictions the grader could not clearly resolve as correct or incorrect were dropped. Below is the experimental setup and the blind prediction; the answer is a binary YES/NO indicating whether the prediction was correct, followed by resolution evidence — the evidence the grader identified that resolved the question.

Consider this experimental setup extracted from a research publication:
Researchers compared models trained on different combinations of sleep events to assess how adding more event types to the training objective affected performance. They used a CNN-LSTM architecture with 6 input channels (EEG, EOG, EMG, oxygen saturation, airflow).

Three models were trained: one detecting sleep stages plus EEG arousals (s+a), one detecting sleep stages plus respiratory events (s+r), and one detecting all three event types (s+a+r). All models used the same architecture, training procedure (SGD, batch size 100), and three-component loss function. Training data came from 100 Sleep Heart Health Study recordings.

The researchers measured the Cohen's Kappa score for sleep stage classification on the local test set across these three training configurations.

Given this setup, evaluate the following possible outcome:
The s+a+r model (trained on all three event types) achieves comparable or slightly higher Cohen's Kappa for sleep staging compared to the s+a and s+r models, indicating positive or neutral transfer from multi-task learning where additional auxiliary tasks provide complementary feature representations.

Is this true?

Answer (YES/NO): YES